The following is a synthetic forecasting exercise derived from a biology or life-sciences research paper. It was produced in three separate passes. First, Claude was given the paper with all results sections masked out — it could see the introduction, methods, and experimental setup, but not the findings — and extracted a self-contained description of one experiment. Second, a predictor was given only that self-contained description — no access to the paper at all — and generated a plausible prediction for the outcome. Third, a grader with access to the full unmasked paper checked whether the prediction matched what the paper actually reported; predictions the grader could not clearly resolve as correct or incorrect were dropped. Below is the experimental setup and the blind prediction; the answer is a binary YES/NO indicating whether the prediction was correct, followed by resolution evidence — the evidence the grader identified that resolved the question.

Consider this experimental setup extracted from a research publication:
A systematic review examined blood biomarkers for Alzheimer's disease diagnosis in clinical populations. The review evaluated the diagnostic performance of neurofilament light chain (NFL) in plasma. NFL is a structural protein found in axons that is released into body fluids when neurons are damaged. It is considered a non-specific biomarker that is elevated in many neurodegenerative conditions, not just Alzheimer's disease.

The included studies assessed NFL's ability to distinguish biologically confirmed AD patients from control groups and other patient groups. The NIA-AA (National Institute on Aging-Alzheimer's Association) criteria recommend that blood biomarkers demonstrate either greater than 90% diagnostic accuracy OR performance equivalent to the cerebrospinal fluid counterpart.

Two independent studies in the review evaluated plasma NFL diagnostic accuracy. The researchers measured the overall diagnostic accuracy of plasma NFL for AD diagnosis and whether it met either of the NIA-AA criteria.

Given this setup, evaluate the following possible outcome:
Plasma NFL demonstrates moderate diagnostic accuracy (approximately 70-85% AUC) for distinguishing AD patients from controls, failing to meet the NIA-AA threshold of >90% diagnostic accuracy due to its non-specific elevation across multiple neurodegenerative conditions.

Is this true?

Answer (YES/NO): YES